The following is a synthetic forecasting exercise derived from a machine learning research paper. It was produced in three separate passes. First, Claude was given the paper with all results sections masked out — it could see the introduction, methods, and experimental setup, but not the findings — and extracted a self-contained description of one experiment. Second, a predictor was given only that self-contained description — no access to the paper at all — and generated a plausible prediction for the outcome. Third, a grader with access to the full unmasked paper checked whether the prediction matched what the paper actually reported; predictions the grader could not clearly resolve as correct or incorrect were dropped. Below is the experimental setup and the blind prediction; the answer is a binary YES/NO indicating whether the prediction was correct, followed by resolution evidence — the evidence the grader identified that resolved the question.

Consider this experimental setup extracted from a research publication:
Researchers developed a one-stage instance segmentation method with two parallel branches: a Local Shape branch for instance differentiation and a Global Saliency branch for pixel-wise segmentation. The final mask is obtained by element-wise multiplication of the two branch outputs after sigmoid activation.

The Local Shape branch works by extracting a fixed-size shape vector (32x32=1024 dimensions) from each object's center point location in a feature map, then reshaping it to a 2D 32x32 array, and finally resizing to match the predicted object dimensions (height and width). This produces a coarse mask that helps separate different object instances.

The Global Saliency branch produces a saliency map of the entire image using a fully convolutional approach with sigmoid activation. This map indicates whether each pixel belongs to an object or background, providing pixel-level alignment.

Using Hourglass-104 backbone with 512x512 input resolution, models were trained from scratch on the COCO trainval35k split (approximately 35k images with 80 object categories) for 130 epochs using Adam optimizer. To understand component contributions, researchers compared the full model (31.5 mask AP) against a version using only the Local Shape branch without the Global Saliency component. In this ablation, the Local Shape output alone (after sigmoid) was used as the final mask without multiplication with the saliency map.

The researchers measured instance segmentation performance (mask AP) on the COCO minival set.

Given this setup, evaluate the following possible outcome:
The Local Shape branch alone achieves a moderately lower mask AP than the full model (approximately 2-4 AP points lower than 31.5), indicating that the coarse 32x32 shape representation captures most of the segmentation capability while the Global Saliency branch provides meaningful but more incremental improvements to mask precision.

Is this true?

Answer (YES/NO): NO